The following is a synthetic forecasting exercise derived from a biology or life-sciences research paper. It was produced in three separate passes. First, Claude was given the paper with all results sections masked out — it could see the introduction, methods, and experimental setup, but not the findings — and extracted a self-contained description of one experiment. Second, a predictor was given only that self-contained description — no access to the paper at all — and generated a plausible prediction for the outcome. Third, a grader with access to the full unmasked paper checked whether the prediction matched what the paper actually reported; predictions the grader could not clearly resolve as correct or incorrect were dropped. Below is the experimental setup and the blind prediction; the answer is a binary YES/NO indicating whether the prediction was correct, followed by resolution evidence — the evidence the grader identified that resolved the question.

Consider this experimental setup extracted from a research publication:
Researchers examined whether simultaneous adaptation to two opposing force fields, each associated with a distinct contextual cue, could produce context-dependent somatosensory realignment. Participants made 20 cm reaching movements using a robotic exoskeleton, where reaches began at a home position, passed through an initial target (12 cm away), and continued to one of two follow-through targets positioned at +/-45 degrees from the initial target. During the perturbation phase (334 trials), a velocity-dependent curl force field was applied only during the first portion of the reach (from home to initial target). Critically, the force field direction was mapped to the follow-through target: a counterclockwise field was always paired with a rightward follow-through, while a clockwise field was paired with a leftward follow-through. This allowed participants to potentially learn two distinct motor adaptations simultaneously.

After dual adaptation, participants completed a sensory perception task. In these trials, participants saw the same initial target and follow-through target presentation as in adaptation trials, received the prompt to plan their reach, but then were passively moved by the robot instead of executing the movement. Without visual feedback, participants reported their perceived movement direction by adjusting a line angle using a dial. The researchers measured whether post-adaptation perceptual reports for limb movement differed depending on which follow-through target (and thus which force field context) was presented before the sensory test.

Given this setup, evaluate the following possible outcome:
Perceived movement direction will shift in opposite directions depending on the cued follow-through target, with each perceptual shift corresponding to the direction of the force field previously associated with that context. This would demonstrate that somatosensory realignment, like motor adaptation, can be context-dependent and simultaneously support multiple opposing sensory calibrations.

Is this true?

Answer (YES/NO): NO